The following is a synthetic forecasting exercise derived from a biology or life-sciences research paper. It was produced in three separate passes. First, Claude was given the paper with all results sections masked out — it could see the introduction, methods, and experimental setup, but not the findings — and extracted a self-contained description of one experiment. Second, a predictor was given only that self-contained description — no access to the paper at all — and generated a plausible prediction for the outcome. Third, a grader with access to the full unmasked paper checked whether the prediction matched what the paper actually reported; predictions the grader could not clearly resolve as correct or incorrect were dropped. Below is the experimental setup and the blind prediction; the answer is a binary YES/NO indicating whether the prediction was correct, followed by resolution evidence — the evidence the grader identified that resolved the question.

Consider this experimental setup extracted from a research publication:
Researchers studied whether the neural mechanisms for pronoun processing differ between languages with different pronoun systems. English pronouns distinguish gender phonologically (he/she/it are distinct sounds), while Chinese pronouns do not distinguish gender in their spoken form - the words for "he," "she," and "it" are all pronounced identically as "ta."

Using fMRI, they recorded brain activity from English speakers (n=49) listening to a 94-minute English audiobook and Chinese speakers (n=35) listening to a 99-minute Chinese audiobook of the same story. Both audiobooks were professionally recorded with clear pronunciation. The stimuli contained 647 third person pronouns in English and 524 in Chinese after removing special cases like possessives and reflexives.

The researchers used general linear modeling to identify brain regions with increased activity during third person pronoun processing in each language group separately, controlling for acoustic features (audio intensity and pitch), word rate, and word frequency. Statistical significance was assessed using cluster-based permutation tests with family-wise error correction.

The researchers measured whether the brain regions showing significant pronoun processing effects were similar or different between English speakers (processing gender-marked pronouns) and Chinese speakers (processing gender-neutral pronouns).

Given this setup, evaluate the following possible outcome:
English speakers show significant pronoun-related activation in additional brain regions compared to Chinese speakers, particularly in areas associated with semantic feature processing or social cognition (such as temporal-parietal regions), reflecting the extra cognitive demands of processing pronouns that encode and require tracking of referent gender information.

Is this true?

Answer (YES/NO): NO